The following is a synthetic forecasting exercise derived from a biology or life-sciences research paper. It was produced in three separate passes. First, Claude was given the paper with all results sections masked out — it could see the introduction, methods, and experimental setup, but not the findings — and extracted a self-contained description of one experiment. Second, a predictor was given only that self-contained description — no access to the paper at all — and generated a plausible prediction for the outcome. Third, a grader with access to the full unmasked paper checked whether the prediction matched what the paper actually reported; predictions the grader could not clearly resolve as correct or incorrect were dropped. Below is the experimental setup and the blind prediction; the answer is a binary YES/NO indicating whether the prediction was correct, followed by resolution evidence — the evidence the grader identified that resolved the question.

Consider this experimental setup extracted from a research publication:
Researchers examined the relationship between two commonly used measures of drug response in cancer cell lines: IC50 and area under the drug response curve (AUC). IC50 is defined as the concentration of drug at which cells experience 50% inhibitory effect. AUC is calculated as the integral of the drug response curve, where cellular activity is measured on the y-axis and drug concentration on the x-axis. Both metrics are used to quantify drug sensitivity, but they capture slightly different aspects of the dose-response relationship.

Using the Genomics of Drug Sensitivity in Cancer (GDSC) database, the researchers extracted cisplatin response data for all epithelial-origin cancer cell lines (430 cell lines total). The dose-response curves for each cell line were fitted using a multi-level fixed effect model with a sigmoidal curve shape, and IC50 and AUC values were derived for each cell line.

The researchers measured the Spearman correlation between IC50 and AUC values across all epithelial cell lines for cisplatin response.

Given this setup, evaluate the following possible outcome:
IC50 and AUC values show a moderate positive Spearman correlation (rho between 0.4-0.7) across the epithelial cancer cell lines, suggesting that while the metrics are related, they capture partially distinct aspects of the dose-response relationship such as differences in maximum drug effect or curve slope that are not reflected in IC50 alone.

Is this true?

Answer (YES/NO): NO